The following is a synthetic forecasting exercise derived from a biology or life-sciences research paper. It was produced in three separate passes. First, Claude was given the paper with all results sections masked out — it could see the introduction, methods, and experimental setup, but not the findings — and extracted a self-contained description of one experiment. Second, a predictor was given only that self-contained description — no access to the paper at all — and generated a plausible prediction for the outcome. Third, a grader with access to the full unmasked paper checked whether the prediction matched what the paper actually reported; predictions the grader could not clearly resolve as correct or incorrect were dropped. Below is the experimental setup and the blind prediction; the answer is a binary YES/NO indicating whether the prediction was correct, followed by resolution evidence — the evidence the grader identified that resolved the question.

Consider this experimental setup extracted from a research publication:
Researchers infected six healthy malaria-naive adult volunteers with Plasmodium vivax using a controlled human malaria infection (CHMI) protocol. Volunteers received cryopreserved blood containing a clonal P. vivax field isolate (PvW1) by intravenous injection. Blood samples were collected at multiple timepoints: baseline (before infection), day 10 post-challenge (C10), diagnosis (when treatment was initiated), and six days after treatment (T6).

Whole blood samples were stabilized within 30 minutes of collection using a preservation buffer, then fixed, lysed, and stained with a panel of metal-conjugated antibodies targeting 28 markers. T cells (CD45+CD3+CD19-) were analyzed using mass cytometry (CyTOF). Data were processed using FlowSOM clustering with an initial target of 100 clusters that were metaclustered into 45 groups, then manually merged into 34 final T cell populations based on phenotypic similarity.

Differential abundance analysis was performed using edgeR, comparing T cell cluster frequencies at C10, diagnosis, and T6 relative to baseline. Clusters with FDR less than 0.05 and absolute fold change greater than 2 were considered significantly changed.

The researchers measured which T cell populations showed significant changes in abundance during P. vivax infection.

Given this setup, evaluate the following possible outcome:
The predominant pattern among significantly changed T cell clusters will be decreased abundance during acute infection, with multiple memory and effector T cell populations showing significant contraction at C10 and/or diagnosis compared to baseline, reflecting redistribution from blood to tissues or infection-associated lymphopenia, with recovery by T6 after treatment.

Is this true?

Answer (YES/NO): NO